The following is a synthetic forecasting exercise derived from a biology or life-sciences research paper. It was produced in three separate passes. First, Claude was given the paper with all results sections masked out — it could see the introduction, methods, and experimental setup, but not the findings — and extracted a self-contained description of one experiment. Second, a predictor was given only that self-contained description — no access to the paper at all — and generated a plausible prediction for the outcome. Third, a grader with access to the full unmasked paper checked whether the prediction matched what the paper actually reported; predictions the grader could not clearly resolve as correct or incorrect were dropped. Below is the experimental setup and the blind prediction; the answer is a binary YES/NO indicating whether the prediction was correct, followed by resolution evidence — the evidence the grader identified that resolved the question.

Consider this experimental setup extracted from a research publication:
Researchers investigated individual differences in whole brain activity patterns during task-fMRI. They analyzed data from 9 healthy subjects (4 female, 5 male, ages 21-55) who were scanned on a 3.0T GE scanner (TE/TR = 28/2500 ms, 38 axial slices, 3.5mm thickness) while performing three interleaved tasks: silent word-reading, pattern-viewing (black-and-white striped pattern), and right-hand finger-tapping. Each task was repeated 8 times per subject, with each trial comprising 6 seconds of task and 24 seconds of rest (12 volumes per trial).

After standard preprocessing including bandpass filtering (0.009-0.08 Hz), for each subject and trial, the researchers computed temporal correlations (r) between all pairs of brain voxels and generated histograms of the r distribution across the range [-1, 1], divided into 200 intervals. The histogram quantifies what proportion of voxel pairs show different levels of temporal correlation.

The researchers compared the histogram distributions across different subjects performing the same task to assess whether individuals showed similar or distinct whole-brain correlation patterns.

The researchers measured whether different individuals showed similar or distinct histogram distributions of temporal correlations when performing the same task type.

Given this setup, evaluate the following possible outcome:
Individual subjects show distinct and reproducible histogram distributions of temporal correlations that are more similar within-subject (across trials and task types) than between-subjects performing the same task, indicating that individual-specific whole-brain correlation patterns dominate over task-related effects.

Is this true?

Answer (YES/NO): NO